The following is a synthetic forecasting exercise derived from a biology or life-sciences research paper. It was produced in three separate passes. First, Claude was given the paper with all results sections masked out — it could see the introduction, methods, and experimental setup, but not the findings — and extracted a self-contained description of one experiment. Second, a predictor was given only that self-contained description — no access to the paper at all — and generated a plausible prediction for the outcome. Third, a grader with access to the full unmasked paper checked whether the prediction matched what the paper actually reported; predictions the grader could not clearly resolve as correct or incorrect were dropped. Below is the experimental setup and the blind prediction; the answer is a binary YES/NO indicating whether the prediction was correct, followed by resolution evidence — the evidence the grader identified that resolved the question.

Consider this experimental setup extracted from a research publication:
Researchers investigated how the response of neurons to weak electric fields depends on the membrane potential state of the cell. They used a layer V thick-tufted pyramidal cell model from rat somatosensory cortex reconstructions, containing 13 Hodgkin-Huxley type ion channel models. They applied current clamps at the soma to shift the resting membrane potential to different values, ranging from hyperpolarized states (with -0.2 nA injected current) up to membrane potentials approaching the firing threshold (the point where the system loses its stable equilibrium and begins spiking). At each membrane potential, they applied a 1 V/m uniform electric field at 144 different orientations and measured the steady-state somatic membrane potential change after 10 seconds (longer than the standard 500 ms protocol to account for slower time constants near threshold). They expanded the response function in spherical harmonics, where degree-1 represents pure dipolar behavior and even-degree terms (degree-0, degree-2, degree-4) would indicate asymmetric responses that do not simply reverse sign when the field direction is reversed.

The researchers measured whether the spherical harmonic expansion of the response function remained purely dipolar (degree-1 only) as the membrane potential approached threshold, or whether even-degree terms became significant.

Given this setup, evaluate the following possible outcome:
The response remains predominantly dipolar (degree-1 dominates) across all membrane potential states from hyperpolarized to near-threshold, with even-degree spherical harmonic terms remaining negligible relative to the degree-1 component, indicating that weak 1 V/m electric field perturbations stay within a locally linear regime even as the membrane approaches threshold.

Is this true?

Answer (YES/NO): NO